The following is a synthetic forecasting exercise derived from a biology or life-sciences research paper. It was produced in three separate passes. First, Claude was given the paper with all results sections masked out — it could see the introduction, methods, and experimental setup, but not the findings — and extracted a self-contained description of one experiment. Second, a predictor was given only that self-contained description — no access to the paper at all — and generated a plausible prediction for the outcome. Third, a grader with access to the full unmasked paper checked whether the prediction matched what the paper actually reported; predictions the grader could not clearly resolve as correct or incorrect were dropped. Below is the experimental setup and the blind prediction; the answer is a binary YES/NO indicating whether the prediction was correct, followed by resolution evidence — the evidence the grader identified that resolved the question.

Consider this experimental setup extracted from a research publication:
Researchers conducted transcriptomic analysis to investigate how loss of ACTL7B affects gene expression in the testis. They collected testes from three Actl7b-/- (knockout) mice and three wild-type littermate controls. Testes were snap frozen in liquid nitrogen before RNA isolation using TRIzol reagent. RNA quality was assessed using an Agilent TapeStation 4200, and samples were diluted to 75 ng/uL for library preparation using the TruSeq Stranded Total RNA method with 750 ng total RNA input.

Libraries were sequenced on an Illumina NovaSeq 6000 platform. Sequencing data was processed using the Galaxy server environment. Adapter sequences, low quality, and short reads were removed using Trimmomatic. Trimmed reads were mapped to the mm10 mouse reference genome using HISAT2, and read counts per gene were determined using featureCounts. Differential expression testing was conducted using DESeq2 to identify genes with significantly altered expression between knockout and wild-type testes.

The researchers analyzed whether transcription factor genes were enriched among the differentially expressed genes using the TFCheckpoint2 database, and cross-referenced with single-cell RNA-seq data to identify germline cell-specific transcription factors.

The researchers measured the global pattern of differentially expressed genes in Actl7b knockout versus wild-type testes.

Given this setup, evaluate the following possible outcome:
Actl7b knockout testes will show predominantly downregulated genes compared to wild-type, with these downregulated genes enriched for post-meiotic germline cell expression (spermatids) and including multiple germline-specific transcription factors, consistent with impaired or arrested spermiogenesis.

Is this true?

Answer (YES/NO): NO